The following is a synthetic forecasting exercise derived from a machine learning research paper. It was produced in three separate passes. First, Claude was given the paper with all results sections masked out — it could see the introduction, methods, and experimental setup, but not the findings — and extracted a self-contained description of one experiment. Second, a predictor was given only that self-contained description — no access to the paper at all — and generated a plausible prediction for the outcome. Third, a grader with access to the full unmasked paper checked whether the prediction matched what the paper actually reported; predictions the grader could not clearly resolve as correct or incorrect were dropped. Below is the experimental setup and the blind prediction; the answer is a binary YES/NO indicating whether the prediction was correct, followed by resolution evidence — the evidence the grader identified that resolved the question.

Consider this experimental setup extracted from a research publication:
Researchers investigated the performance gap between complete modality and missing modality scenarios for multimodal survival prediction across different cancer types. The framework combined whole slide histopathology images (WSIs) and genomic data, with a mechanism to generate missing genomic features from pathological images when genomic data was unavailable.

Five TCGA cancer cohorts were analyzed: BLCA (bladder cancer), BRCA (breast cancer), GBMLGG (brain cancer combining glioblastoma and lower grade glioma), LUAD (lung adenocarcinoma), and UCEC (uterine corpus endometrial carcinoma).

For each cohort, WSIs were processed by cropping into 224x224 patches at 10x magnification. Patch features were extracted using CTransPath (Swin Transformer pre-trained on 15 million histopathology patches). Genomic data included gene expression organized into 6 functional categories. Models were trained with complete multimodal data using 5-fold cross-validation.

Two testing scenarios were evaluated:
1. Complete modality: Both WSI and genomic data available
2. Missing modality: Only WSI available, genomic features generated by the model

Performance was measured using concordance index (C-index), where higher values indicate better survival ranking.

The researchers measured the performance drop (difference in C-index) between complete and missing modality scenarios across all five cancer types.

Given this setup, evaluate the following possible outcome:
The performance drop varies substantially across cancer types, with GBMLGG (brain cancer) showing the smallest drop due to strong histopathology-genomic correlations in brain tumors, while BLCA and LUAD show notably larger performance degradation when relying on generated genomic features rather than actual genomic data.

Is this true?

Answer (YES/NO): NO